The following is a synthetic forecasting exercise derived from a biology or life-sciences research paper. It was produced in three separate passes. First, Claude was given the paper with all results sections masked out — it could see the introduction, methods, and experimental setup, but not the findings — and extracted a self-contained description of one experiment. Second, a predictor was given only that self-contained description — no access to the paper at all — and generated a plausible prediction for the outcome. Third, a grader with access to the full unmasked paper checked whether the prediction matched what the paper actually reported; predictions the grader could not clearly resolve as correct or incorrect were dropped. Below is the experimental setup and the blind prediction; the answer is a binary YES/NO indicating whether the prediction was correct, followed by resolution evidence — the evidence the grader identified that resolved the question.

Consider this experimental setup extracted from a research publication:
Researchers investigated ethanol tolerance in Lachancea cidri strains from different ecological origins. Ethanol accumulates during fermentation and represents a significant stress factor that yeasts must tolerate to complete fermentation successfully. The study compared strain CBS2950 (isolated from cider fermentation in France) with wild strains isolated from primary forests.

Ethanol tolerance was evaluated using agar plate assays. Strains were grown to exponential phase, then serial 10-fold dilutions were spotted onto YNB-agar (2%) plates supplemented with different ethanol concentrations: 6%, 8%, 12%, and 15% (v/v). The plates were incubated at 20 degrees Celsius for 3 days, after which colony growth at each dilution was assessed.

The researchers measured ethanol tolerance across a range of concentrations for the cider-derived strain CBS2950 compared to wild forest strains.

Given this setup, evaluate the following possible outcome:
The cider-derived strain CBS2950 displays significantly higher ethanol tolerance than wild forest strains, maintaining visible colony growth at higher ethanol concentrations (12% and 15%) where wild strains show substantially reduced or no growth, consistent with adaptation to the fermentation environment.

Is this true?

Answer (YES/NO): YES